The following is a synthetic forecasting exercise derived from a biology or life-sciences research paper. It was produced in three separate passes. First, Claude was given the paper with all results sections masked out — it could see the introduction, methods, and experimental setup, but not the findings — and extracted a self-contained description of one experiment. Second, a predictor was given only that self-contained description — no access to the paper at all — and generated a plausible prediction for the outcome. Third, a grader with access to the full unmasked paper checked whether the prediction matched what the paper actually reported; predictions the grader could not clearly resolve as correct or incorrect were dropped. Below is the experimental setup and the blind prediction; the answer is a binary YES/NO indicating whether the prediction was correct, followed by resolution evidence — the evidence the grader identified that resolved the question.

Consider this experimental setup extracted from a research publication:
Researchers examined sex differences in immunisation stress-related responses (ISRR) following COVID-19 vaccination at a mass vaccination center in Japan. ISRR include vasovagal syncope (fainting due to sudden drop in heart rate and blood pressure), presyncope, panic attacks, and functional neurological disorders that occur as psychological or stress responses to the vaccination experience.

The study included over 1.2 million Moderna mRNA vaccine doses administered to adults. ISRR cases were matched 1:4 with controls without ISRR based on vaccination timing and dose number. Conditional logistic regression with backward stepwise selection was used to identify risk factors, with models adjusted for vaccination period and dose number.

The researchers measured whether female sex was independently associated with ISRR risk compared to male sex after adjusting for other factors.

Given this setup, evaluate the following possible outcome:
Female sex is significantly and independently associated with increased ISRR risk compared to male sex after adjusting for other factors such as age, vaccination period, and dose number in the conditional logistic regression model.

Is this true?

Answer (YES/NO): YES